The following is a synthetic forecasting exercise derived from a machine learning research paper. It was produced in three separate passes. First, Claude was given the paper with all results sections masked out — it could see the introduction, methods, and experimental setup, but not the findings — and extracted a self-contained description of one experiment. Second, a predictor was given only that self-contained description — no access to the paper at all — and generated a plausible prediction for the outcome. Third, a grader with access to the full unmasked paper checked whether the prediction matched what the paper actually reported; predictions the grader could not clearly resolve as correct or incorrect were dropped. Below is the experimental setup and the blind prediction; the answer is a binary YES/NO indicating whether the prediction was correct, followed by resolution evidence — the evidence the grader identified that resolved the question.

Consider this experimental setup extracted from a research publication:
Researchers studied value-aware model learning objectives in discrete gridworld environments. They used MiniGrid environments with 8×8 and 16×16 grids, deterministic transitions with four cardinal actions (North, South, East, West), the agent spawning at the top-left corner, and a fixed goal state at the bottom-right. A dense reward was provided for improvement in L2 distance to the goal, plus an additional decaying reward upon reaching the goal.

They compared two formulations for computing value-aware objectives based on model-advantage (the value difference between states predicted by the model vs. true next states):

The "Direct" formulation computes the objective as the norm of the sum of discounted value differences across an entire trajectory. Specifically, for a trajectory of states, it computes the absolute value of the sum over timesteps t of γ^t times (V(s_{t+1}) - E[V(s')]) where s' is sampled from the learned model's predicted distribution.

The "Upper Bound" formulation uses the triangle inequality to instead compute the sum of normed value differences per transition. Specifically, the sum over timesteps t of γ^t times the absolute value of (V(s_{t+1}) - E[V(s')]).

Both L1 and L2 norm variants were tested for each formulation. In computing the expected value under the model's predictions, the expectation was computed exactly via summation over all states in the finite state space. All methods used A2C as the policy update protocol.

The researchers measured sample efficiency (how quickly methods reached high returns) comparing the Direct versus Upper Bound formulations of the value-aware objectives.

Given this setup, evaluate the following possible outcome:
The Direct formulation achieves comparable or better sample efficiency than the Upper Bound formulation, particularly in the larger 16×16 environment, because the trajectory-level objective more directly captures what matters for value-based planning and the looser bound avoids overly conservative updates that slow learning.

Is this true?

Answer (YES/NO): NO